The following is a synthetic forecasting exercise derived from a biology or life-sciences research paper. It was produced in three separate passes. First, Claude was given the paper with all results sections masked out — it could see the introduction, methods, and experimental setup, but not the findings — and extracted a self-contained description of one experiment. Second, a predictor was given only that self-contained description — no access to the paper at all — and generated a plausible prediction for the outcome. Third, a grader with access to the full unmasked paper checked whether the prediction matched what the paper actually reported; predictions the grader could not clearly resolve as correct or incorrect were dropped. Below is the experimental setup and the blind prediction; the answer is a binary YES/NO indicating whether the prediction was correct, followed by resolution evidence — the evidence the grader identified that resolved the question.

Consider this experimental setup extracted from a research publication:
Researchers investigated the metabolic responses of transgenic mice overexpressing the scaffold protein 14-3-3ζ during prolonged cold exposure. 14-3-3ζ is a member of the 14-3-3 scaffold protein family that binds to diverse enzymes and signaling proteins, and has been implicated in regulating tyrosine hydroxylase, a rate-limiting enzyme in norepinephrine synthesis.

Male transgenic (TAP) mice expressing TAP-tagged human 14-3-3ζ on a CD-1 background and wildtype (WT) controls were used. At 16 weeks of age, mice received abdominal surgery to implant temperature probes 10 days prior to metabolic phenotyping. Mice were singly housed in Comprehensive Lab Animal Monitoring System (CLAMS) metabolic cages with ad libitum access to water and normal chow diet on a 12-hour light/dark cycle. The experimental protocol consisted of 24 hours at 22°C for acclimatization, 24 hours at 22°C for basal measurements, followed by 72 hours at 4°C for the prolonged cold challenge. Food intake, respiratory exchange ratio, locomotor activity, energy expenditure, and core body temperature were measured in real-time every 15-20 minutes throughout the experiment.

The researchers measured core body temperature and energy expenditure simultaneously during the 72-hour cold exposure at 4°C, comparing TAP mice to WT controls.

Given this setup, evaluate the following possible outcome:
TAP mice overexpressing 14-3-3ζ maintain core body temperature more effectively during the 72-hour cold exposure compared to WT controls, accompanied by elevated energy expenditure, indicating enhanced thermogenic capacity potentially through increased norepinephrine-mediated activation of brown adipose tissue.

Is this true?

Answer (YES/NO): NO